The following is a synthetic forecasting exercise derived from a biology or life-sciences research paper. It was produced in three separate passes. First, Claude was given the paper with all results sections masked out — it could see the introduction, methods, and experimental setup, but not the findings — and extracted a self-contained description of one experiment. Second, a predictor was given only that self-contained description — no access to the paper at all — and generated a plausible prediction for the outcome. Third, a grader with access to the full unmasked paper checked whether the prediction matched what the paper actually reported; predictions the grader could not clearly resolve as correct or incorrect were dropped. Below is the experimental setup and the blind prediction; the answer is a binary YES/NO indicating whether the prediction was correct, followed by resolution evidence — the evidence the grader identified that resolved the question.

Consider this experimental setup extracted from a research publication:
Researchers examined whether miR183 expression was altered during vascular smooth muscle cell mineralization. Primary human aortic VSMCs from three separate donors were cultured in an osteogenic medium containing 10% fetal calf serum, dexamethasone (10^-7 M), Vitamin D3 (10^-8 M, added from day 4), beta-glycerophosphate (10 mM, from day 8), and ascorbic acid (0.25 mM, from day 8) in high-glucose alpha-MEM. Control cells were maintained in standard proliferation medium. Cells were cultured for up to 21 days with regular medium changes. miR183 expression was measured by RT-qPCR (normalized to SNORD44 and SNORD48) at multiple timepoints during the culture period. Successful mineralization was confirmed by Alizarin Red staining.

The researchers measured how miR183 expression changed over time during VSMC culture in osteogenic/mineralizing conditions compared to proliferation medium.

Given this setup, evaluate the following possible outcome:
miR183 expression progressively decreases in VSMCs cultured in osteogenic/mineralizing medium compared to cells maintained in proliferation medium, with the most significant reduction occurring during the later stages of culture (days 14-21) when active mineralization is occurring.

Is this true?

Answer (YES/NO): NO